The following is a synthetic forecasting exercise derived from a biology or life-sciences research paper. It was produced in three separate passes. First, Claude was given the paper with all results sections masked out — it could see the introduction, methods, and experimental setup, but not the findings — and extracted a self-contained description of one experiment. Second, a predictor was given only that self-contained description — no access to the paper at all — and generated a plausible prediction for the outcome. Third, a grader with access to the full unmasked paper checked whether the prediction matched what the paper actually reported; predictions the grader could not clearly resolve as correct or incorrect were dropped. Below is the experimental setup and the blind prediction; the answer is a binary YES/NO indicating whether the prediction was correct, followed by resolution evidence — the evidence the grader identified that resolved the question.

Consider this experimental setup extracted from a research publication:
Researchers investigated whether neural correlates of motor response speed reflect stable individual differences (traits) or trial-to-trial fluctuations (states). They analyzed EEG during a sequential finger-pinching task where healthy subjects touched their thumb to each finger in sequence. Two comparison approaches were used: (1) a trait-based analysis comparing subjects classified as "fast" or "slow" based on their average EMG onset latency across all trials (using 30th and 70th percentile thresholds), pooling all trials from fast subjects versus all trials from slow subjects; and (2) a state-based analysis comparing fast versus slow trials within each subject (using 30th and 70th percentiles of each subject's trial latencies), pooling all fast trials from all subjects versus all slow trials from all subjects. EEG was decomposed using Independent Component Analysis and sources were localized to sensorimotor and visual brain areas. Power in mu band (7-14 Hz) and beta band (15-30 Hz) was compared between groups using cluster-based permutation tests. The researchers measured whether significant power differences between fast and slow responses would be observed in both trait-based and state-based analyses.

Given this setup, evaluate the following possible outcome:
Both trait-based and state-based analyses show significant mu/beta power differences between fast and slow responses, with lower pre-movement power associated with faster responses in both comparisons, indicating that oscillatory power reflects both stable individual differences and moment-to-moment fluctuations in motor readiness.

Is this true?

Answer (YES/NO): NO